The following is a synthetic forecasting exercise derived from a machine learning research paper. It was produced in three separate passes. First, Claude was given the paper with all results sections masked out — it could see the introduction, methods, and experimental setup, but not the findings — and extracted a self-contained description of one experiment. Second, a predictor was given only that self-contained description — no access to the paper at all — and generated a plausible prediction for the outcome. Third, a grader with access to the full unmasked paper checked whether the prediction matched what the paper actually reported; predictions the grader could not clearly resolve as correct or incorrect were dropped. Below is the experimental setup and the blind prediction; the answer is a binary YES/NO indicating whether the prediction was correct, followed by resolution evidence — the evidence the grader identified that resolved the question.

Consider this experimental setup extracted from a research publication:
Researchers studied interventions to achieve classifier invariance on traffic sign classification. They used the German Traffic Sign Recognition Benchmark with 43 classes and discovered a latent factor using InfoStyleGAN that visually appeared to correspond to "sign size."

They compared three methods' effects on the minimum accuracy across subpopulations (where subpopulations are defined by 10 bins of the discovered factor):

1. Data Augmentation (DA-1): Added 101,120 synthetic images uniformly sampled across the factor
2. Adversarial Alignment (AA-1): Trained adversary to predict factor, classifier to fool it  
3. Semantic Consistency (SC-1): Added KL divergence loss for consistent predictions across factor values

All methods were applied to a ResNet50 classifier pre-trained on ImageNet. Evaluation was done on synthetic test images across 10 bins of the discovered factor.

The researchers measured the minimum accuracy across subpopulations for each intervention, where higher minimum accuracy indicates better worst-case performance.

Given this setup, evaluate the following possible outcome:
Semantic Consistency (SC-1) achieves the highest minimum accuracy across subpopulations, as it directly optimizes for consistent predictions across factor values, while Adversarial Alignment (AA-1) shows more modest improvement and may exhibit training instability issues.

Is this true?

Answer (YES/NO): NO